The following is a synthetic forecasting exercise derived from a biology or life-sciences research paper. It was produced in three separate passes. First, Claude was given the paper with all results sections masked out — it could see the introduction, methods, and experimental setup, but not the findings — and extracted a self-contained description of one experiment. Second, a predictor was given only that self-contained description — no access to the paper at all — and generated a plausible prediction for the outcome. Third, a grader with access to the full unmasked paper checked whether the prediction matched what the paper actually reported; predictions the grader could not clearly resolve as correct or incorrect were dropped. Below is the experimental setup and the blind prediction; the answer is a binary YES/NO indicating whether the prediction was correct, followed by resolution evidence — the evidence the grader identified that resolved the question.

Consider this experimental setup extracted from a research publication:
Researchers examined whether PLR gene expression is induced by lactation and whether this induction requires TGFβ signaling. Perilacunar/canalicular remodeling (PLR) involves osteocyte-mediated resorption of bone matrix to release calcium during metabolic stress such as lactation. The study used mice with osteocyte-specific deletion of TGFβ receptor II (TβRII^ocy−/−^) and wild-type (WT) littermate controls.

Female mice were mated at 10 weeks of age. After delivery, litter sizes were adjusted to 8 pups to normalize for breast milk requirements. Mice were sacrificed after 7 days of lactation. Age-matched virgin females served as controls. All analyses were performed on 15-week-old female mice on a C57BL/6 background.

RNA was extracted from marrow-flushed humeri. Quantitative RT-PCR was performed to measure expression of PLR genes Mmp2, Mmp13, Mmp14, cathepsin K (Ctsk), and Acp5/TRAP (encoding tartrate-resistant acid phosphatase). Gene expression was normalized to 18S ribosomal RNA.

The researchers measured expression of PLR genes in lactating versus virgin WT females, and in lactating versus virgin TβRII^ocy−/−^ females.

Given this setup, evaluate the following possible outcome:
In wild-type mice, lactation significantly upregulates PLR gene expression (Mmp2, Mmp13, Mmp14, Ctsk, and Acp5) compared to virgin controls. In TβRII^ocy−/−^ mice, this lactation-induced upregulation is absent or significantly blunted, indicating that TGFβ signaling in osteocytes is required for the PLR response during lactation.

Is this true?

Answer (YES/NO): YES